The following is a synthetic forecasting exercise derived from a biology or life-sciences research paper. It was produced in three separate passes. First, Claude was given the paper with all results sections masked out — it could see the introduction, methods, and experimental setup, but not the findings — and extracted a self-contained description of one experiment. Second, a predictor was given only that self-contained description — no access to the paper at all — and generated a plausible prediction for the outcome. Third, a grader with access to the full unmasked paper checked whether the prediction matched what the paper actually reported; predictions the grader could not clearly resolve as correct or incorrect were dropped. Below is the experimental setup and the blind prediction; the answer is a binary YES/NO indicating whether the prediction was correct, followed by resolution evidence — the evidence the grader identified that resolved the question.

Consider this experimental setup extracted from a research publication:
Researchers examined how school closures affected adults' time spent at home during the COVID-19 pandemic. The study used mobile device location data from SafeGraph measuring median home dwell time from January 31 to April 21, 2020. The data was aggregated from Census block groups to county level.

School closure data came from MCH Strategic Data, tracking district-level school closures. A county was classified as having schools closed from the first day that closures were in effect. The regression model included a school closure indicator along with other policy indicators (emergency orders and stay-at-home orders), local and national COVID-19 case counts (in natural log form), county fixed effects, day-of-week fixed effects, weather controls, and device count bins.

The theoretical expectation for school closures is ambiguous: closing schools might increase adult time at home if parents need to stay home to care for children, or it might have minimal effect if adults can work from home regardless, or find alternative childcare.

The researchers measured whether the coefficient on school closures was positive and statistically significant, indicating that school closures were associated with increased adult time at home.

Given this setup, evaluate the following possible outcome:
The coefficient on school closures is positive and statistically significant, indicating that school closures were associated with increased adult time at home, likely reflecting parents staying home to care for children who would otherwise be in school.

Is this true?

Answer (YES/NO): YES